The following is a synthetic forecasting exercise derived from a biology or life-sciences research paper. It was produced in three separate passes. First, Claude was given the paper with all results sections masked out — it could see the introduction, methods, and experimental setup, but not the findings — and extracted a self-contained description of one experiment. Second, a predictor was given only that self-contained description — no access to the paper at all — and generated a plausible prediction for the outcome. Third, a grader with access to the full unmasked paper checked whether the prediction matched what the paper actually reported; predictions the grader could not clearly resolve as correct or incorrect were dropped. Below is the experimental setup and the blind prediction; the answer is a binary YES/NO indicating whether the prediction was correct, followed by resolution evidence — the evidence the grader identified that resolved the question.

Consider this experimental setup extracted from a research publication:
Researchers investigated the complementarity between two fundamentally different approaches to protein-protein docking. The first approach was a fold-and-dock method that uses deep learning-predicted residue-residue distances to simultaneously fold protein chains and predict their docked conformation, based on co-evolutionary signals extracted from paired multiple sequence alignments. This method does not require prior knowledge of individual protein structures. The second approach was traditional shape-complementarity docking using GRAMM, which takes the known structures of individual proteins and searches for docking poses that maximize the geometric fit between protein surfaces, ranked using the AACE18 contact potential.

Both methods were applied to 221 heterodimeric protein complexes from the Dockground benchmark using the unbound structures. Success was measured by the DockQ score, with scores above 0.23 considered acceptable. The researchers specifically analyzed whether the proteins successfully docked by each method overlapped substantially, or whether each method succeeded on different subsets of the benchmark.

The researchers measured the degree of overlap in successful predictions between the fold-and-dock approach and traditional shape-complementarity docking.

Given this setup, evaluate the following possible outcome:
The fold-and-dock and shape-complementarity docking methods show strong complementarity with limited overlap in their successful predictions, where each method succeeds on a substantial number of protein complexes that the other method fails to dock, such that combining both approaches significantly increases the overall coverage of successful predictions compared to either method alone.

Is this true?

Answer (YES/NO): YES